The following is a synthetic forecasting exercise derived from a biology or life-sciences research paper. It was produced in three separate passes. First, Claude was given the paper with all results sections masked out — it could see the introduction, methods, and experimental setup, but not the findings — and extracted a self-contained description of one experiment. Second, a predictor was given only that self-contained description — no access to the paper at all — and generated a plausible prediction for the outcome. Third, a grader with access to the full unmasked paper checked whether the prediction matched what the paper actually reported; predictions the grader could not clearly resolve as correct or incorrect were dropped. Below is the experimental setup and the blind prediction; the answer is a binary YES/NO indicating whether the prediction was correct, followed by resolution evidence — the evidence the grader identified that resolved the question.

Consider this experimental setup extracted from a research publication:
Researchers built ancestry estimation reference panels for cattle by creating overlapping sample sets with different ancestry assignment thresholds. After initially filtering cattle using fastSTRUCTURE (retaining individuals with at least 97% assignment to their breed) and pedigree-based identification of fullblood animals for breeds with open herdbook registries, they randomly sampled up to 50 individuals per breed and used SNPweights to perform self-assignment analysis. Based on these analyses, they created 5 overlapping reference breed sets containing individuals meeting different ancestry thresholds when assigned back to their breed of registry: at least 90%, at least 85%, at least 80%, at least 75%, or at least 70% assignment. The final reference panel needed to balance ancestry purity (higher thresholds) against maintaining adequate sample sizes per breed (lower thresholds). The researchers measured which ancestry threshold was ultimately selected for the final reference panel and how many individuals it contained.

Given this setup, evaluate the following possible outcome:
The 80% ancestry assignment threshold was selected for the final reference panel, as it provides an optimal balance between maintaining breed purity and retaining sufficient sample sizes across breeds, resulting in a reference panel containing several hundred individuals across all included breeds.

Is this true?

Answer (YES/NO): NO